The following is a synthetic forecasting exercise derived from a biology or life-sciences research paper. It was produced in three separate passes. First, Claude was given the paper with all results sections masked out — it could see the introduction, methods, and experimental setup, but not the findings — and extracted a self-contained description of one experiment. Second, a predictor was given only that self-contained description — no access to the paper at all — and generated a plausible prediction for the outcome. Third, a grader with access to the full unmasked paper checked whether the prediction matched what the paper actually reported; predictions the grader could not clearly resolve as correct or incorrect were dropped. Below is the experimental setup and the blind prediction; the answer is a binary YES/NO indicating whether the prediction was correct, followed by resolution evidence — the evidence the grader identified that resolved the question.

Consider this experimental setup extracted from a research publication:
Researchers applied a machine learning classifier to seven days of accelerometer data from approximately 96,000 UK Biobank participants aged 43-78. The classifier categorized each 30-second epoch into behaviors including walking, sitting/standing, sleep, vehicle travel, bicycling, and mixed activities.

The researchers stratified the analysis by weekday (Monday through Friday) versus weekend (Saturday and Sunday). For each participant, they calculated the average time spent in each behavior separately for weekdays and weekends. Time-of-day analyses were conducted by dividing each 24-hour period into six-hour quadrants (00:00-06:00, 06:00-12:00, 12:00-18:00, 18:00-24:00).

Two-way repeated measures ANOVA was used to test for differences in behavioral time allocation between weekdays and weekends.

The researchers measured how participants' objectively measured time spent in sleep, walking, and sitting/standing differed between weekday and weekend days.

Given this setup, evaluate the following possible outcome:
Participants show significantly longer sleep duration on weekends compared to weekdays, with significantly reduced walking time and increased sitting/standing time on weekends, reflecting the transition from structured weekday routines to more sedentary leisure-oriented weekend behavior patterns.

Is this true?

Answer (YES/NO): NO